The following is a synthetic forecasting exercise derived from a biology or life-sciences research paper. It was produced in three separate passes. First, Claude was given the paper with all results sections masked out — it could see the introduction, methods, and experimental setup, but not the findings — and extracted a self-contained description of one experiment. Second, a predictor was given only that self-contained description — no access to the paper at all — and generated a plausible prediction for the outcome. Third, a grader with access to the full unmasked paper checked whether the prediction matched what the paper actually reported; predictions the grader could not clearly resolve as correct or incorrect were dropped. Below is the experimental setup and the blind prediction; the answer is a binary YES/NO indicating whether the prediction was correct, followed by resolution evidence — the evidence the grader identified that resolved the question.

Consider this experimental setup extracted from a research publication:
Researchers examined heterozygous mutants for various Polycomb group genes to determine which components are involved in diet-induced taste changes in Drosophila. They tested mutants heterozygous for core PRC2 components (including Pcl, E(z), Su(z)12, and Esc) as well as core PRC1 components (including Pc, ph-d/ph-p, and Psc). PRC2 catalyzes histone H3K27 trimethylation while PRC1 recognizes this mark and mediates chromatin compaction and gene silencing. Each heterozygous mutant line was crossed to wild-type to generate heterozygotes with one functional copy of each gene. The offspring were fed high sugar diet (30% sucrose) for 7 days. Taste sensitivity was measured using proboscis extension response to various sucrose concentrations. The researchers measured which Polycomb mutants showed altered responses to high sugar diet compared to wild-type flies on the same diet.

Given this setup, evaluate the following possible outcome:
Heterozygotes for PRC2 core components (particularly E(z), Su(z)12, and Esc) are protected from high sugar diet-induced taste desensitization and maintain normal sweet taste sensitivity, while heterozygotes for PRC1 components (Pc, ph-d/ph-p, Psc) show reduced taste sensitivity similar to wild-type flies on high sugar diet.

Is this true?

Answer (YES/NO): YES